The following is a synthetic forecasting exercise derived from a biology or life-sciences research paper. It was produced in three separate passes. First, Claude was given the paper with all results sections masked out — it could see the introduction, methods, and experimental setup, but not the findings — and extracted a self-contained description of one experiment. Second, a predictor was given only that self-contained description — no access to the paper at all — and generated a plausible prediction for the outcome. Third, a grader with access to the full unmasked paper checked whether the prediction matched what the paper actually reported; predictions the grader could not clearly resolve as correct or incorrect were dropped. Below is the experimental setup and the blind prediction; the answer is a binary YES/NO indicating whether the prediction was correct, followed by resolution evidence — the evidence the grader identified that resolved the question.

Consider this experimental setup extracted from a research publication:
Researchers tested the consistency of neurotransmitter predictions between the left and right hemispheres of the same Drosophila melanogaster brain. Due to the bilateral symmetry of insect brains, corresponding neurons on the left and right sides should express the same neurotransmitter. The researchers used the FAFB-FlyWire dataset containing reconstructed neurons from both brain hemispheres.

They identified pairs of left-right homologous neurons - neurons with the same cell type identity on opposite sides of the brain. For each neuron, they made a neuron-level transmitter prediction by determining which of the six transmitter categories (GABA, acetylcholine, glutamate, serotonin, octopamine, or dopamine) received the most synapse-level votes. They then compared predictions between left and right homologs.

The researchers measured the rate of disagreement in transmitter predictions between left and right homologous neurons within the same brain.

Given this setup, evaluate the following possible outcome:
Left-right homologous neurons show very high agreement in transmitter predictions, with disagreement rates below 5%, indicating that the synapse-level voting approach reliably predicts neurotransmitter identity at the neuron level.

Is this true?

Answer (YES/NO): YES